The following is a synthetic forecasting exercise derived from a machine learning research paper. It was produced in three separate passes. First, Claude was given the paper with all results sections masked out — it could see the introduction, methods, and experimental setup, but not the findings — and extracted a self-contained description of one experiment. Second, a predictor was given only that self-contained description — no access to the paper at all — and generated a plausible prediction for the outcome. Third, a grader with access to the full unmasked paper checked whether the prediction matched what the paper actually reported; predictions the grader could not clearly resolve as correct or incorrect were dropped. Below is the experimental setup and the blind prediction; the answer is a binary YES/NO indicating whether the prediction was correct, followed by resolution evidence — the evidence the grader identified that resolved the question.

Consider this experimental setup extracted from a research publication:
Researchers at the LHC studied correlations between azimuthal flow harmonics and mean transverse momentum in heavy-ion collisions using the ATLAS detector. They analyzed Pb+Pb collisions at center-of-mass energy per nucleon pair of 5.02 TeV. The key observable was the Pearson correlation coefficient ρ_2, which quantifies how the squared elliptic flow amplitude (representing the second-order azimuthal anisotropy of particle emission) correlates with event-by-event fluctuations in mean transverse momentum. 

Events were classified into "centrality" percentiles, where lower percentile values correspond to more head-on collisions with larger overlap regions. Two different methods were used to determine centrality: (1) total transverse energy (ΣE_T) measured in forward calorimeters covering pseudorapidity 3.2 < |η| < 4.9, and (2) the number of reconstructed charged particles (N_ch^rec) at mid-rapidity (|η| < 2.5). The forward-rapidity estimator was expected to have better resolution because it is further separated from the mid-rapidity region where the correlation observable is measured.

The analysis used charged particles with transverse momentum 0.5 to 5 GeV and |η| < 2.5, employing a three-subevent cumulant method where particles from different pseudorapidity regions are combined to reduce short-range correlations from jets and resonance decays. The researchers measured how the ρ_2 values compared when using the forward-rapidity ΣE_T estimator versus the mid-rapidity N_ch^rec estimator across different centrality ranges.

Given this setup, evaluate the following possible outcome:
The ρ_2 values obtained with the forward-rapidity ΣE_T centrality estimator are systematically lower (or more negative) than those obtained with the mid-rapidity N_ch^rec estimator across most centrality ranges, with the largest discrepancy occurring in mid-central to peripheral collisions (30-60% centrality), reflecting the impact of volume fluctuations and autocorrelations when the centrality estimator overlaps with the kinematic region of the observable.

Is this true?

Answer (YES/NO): NO